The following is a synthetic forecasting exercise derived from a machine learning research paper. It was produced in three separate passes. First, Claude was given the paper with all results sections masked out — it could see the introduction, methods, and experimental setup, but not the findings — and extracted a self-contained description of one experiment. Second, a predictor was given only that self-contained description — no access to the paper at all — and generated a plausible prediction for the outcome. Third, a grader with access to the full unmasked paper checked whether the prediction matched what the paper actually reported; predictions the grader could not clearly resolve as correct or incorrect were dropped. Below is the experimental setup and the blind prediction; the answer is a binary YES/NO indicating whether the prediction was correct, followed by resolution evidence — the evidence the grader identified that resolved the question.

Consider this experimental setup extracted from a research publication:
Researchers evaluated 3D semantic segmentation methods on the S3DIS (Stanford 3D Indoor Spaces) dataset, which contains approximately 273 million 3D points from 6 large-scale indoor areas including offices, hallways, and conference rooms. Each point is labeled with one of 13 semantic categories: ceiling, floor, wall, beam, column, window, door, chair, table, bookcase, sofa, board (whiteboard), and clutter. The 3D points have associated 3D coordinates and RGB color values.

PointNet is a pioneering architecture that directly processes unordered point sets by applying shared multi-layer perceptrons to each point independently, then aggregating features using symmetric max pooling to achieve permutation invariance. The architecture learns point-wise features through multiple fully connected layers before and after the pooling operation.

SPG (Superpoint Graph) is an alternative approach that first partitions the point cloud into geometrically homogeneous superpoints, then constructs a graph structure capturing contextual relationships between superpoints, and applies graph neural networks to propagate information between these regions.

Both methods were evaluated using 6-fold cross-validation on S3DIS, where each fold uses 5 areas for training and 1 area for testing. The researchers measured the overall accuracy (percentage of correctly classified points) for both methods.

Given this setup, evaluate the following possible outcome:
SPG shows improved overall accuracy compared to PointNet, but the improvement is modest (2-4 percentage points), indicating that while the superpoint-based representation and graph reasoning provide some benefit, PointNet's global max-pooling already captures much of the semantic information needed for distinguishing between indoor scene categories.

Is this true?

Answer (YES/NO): NO